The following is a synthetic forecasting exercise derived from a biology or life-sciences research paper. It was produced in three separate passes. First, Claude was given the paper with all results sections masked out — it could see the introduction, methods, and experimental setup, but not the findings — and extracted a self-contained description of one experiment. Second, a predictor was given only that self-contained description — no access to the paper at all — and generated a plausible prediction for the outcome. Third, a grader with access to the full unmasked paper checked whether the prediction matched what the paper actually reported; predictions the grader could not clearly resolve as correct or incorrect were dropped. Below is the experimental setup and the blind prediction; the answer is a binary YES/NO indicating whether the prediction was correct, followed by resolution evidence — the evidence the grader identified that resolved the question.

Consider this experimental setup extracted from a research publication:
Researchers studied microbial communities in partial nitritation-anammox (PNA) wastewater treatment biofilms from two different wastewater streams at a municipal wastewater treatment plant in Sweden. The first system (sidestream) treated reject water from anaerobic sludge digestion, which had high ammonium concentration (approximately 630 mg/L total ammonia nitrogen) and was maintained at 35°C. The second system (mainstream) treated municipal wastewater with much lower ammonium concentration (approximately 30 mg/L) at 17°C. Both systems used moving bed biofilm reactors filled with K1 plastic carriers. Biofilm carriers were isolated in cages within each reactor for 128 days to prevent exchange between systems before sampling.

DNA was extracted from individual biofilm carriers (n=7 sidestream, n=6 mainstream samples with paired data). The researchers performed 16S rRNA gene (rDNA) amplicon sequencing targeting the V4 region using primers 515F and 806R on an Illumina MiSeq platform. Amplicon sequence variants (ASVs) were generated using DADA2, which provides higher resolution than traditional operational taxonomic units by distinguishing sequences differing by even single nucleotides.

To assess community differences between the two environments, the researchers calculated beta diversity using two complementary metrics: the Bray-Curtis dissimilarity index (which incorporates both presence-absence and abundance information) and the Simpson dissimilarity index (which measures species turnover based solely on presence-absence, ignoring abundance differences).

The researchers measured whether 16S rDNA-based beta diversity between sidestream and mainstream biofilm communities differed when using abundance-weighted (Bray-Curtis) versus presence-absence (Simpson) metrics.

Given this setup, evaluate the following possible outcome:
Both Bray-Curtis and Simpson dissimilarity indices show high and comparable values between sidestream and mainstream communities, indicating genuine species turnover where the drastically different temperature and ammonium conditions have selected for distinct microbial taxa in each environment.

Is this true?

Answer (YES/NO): NO